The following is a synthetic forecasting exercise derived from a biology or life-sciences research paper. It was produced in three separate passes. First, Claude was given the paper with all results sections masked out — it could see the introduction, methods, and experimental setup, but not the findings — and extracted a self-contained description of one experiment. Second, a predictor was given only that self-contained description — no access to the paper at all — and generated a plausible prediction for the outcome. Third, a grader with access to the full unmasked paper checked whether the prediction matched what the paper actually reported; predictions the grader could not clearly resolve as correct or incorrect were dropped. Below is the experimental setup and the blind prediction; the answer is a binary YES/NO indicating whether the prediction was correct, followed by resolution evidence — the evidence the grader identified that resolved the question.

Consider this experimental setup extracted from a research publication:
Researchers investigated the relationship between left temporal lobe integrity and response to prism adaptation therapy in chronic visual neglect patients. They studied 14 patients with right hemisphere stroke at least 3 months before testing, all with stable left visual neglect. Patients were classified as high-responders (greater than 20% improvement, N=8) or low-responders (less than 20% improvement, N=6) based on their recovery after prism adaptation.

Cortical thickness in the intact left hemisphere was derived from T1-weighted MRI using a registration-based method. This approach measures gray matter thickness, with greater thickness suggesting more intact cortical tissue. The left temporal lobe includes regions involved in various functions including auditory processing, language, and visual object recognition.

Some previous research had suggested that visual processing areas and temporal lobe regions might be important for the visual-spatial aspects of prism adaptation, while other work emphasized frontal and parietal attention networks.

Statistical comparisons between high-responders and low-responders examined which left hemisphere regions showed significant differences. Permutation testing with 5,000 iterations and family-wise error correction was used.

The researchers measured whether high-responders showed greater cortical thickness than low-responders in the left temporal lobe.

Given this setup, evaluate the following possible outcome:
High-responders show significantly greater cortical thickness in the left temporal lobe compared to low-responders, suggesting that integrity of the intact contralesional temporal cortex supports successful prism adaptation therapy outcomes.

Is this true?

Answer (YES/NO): NO